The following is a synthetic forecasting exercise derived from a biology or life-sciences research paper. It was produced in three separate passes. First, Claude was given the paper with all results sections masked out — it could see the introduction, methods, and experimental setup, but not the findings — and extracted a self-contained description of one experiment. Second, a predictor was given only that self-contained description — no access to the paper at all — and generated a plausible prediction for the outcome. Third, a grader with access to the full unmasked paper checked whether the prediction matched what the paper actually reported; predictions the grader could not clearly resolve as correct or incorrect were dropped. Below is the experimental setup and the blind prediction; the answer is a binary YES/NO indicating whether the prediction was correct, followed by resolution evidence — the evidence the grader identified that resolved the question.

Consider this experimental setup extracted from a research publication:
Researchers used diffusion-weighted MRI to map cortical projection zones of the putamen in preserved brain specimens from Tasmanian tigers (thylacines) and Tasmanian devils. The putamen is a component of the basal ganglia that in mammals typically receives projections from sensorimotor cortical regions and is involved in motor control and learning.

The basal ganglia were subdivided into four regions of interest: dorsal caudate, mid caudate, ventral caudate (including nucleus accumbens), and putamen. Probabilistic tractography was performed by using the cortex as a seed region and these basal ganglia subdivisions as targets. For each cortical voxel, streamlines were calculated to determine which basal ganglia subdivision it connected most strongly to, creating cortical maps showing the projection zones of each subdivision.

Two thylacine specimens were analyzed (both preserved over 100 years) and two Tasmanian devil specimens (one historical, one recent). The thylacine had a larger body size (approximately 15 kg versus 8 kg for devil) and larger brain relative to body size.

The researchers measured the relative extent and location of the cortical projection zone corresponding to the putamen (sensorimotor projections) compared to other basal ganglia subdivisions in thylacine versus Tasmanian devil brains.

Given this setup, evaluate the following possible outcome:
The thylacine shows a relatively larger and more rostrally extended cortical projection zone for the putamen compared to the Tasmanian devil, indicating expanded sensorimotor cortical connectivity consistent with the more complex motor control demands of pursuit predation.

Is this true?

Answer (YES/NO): NO